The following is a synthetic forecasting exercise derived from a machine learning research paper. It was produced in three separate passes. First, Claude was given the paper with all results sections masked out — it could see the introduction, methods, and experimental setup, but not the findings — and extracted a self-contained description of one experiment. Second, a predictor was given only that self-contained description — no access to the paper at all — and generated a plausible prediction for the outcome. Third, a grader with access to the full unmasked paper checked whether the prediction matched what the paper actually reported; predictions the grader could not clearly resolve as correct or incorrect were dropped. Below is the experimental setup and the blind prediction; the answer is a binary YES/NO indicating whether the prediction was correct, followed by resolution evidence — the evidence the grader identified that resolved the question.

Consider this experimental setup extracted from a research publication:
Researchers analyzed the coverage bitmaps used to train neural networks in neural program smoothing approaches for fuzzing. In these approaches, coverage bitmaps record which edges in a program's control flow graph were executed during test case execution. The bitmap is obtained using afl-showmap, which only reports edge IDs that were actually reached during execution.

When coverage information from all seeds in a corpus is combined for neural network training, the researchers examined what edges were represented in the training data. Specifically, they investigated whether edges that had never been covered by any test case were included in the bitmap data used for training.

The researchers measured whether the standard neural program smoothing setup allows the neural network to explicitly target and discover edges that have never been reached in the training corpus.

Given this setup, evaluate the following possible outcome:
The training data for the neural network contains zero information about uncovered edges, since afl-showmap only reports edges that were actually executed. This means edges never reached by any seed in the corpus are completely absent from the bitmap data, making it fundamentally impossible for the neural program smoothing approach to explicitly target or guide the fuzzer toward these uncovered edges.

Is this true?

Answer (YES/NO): YES